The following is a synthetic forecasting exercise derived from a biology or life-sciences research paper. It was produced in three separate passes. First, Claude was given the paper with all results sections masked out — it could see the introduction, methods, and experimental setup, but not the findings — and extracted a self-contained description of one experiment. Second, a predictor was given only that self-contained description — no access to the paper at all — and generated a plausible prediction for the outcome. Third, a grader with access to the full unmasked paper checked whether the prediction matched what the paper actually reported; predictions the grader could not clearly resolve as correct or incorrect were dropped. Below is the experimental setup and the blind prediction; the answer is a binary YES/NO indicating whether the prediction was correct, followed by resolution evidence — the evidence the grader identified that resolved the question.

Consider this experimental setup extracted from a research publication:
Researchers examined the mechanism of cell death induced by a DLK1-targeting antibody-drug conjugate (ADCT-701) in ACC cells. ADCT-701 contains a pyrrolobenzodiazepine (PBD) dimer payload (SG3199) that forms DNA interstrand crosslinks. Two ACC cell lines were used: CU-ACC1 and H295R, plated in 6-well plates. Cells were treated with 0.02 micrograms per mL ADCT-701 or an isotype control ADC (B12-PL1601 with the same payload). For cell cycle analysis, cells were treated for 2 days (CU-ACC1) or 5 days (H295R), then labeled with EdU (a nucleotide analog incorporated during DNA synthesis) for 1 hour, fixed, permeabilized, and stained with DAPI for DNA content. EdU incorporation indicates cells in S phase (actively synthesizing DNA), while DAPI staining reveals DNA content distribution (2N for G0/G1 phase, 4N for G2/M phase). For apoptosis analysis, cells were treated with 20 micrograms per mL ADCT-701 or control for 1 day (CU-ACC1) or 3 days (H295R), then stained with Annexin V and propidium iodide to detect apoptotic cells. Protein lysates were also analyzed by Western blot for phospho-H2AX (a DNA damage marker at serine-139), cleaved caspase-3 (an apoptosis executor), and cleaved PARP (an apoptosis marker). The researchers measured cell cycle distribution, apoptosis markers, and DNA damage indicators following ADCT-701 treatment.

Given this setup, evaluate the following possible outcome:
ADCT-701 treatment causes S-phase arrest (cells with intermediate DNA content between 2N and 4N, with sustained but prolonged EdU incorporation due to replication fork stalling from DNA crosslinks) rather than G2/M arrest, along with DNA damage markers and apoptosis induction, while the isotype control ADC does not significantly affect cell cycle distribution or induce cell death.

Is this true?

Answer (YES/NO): NO